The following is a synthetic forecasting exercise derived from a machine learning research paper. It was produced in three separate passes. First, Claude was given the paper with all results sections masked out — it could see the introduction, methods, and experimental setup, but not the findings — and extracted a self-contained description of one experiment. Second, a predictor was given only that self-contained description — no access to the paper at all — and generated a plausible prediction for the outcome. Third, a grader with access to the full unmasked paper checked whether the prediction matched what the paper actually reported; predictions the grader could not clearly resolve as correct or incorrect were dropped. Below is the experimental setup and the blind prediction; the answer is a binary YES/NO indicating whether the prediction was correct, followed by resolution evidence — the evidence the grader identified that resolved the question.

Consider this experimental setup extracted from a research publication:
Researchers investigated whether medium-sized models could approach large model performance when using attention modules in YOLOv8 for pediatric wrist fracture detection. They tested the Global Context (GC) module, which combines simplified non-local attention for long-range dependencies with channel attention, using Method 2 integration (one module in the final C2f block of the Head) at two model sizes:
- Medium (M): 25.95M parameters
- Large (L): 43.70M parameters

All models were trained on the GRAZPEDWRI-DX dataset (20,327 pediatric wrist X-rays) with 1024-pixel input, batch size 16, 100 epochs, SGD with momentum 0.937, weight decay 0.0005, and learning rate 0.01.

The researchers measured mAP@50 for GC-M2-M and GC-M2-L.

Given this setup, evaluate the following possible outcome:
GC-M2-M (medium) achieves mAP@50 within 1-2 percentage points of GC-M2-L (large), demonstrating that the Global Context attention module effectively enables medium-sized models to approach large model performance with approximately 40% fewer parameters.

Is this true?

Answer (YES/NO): YES